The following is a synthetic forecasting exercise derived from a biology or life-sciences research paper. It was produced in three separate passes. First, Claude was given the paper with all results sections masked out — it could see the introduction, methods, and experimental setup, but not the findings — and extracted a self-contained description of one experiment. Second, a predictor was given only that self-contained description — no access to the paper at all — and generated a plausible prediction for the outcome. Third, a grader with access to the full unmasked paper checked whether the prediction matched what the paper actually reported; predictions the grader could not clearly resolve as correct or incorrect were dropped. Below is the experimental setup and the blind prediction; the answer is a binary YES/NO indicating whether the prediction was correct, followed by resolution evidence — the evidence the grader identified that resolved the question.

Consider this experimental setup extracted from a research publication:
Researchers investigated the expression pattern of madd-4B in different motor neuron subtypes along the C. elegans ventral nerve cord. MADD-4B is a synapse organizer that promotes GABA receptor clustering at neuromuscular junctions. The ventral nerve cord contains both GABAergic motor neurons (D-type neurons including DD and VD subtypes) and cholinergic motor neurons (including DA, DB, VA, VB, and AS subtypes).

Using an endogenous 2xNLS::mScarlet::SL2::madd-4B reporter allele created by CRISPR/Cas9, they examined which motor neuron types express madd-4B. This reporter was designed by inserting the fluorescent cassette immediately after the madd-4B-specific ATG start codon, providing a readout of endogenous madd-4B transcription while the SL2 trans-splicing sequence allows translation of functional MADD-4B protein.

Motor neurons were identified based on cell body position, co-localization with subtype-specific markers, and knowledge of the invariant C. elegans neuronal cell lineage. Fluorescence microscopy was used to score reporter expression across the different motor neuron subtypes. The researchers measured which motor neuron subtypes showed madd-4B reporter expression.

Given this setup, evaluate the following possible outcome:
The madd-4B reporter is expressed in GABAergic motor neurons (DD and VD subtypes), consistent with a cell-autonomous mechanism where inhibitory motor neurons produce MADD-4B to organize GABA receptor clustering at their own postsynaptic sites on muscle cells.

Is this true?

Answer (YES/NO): YES